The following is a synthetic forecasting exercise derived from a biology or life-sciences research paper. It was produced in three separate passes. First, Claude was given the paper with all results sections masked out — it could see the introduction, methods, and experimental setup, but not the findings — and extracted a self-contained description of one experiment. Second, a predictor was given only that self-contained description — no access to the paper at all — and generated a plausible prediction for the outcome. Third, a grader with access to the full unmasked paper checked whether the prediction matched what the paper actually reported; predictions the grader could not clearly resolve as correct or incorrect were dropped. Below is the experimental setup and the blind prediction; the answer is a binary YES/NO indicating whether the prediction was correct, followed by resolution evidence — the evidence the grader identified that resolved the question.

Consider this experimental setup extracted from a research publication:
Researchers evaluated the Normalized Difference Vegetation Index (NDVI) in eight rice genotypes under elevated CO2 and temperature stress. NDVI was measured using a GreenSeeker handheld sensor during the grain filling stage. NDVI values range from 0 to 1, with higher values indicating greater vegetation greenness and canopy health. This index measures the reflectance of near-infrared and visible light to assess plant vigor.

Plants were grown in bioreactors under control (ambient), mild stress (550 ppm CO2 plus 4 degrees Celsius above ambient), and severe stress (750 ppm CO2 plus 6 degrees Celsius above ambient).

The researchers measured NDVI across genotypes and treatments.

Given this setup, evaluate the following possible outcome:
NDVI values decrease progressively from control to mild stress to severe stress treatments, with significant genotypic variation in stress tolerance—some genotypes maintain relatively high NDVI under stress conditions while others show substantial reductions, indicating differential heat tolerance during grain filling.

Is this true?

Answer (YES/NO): NO